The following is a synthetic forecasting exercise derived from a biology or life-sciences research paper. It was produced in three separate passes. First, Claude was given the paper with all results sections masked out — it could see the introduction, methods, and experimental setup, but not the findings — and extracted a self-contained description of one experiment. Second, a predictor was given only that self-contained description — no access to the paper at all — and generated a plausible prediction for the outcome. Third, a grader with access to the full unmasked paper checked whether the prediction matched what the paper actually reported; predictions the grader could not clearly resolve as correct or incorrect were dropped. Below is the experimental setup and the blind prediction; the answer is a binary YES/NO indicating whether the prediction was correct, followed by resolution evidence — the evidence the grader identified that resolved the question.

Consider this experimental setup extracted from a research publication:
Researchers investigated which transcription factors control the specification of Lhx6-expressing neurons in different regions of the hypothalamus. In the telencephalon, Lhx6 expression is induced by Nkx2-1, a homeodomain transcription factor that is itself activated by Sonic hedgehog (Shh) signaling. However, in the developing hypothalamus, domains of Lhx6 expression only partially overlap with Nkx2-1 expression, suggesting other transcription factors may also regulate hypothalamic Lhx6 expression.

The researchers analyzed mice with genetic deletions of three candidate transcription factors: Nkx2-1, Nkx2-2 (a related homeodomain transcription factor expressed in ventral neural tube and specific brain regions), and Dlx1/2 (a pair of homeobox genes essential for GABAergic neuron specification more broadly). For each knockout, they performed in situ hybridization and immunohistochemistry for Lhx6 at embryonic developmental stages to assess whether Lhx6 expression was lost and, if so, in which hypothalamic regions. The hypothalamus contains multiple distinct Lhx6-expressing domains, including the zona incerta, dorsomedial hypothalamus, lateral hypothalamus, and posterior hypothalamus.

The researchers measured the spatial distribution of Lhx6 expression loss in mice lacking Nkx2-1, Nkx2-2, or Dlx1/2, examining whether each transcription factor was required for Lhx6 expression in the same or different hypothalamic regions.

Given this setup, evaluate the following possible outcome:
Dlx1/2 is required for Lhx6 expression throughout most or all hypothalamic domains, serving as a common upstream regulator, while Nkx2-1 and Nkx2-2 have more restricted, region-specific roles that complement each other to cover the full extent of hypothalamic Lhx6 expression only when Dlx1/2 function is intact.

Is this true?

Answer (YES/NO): NO